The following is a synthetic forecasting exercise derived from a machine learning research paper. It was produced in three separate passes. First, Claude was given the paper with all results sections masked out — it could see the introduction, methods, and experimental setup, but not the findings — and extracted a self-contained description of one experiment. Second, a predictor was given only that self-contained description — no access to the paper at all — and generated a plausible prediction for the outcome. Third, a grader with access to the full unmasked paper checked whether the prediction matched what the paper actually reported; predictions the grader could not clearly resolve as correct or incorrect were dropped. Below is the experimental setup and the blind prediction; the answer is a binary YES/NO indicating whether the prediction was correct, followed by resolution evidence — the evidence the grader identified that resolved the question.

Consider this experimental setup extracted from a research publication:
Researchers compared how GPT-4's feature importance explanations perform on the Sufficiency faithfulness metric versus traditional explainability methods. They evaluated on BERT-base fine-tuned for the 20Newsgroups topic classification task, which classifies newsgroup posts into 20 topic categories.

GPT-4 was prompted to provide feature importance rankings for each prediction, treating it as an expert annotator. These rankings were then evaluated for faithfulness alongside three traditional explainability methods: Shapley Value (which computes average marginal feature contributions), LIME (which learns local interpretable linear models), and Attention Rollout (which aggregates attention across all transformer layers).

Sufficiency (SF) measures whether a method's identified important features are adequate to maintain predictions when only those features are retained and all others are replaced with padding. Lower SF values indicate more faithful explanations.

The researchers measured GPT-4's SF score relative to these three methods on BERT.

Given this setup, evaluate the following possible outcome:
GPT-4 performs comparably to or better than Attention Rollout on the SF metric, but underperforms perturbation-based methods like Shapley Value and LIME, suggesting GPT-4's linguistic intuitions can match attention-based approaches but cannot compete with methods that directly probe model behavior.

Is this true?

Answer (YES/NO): YES